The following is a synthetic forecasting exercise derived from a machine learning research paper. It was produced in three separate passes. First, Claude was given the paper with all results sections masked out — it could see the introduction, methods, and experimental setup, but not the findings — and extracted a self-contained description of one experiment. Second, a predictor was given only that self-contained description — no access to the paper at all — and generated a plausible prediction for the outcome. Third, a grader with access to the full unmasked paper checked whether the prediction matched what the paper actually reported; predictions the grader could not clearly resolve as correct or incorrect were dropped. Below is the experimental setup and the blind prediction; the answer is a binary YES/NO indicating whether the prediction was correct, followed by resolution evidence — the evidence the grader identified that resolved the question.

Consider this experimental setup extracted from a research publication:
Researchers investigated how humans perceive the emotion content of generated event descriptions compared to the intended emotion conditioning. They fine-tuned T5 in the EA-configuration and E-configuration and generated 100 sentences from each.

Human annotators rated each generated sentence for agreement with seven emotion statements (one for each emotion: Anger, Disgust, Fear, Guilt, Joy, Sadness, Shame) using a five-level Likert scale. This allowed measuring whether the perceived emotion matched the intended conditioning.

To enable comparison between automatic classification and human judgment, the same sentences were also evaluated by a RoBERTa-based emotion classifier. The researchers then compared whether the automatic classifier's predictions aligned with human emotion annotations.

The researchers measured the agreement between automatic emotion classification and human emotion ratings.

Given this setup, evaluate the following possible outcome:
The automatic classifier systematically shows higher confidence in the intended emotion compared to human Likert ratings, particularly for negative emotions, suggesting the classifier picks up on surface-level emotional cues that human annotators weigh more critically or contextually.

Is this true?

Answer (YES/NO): NO